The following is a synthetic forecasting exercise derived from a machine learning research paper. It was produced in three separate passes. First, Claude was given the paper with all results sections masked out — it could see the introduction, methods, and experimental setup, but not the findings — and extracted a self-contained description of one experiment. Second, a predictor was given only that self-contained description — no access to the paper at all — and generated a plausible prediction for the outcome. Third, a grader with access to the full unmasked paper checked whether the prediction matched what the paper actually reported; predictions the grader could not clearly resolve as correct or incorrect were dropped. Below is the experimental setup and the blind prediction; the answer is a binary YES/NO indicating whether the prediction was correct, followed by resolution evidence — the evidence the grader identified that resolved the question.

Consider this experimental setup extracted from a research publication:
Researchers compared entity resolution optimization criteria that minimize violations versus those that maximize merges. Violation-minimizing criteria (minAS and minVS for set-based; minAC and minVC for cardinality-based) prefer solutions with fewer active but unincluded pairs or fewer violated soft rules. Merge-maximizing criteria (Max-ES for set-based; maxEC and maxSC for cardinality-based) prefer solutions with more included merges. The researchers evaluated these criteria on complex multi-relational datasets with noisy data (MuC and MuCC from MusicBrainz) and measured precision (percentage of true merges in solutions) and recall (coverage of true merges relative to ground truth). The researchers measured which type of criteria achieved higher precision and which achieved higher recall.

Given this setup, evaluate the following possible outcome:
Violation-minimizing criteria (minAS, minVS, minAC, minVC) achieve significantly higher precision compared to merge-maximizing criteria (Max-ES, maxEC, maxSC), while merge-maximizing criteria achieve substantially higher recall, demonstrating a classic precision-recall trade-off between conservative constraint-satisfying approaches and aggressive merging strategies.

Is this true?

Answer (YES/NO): NO